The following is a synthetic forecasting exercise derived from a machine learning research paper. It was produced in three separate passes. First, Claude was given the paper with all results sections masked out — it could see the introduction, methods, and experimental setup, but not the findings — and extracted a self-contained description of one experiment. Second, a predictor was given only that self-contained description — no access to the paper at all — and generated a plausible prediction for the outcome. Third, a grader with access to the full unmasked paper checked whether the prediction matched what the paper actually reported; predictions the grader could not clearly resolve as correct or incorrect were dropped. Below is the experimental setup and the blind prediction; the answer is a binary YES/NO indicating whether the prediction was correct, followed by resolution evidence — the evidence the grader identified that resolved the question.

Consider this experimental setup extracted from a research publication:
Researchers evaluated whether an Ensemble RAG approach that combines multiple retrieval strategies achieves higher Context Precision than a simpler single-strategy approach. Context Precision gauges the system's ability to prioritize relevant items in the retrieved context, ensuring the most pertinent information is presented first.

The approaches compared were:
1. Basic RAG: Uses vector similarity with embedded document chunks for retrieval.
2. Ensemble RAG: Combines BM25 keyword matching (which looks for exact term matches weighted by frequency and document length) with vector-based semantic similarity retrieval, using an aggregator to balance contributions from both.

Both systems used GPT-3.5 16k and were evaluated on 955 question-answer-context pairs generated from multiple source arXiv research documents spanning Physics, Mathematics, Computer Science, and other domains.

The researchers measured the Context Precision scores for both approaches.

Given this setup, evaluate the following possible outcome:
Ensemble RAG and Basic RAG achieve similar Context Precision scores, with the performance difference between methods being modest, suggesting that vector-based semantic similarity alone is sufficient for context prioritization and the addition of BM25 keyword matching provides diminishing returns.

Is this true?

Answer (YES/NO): YES